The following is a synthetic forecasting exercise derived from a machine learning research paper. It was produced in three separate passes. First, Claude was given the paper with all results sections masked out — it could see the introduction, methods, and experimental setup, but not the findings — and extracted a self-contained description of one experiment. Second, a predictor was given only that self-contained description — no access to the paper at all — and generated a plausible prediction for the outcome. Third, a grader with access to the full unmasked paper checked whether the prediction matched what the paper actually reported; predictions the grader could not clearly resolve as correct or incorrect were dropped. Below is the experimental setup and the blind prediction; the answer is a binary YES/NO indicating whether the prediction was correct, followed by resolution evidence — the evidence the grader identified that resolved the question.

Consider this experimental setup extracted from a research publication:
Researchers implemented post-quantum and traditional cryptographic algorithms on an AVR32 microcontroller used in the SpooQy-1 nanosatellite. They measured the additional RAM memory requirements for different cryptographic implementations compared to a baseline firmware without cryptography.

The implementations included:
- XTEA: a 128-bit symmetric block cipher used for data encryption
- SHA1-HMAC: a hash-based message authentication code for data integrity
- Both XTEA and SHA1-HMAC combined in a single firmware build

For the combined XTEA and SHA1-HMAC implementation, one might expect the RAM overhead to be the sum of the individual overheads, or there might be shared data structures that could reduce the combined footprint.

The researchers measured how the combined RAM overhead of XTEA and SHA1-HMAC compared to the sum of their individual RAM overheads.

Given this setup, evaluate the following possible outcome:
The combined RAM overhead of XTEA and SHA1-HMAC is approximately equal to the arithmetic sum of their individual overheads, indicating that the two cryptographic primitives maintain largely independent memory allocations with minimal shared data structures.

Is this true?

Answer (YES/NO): YES